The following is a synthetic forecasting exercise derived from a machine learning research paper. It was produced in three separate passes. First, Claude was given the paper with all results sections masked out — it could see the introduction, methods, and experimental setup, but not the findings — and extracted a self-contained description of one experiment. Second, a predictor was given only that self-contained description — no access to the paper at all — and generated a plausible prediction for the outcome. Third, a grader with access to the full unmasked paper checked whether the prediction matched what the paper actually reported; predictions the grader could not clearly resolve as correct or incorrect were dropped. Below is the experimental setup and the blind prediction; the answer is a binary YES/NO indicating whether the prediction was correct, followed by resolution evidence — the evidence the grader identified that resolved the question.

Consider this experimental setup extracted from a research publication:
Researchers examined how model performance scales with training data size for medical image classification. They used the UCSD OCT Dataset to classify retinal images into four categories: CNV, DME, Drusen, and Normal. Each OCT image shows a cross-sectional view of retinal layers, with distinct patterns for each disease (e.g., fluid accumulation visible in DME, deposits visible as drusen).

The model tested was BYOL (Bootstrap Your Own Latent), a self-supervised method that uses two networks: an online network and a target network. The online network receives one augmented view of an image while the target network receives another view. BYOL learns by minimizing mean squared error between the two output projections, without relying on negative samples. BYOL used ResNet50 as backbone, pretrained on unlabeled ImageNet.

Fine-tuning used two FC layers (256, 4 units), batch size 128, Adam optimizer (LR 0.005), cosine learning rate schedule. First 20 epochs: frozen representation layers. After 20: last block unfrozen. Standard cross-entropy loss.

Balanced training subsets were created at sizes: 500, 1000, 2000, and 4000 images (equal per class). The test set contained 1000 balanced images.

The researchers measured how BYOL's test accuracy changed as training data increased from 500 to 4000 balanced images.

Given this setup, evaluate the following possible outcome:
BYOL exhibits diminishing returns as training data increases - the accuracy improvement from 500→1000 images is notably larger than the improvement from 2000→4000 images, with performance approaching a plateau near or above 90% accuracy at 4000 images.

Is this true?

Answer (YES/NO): NO